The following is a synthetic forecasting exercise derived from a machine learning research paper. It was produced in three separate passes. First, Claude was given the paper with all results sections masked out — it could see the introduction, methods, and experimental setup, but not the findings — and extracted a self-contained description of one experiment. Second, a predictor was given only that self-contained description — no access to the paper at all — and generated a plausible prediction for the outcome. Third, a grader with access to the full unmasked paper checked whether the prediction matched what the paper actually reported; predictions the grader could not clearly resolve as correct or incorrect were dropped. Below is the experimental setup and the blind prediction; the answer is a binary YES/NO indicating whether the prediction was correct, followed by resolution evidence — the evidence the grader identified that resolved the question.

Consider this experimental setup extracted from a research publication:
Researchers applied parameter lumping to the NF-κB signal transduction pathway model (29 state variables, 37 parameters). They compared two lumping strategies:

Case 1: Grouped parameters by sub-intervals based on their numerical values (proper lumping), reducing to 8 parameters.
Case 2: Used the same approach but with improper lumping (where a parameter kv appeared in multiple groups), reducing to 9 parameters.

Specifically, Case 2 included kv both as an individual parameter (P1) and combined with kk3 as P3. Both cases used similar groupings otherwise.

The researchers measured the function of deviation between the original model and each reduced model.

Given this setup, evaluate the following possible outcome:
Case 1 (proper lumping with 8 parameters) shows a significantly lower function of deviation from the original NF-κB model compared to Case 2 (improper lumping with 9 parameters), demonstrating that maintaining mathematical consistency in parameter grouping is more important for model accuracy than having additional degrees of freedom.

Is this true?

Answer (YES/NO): NO